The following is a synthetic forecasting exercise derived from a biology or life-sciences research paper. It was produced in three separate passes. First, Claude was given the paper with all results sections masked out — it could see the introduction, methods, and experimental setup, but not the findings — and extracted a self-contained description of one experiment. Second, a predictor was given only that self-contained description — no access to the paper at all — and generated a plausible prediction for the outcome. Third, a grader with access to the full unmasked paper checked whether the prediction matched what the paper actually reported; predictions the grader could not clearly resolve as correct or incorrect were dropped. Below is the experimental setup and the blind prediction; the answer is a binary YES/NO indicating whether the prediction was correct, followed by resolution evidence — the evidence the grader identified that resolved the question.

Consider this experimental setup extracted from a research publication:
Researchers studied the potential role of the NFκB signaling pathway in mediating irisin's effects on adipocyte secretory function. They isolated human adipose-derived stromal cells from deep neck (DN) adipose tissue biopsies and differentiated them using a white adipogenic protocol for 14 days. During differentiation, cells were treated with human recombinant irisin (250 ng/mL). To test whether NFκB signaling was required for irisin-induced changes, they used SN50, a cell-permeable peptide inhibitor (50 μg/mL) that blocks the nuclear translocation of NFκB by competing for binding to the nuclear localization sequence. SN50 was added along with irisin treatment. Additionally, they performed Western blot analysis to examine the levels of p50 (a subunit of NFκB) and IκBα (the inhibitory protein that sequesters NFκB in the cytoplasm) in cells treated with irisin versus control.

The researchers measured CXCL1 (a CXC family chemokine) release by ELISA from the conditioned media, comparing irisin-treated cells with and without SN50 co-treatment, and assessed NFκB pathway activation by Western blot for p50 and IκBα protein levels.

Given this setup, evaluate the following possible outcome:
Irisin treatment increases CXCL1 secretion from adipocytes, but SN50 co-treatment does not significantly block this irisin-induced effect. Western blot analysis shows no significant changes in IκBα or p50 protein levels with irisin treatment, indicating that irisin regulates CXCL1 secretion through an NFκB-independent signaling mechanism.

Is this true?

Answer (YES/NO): NO